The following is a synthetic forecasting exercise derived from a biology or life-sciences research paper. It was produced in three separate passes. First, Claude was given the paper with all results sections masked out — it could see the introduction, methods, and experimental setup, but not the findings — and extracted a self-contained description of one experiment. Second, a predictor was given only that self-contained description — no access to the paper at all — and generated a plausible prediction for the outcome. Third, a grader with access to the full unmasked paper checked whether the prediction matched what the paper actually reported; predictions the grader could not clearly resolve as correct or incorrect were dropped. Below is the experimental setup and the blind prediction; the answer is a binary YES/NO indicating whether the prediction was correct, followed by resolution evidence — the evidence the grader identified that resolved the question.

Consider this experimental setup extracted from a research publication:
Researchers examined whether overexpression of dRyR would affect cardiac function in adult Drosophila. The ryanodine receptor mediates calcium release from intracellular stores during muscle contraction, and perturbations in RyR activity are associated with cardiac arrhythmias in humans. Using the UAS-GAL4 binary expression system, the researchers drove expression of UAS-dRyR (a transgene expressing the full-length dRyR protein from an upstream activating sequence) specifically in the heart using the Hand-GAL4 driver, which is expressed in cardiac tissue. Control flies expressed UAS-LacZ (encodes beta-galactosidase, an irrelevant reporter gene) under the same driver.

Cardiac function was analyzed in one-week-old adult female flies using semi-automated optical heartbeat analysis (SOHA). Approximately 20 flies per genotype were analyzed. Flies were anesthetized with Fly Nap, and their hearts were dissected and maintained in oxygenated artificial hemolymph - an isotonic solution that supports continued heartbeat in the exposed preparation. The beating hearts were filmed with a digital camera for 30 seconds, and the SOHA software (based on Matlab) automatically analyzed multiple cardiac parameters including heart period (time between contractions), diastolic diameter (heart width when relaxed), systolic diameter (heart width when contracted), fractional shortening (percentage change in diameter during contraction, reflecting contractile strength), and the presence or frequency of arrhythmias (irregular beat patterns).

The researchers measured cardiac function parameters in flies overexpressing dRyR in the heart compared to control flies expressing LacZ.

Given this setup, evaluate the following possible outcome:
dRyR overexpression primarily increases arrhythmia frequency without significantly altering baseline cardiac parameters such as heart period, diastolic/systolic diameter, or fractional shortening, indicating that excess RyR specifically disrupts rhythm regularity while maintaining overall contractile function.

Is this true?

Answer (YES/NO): NO